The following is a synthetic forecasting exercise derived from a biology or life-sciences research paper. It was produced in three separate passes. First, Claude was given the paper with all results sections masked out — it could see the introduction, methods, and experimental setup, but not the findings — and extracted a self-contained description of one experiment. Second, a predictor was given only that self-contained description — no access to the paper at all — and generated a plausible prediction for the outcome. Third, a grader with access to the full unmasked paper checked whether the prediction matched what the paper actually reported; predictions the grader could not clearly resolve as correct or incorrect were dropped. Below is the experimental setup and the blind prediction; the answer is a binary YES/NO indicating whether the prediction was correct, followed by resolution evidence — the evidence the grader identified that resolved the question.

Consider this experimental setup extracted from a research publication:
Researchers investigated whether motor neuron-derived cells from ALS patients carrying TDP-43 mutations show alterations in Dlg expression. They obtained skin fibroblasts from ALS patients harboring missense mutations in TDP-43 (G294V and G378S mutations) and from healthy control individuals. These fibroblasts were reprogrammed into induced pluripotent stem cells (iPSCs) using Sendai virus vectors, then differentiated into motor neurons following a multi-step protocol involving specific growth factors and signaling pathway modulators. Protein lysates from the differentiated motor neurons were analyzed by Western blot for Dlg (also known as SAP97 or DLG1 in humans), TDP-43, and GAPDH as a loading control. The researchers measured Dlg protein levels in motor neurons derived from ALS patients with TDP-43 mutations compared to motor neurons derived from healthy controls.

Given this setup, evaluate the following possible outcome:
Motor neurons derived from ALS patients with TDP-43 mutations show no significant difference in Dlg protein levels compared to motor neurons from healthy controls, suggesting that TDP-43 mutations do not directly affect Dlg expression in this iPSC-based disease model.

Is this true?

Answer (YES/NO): NO